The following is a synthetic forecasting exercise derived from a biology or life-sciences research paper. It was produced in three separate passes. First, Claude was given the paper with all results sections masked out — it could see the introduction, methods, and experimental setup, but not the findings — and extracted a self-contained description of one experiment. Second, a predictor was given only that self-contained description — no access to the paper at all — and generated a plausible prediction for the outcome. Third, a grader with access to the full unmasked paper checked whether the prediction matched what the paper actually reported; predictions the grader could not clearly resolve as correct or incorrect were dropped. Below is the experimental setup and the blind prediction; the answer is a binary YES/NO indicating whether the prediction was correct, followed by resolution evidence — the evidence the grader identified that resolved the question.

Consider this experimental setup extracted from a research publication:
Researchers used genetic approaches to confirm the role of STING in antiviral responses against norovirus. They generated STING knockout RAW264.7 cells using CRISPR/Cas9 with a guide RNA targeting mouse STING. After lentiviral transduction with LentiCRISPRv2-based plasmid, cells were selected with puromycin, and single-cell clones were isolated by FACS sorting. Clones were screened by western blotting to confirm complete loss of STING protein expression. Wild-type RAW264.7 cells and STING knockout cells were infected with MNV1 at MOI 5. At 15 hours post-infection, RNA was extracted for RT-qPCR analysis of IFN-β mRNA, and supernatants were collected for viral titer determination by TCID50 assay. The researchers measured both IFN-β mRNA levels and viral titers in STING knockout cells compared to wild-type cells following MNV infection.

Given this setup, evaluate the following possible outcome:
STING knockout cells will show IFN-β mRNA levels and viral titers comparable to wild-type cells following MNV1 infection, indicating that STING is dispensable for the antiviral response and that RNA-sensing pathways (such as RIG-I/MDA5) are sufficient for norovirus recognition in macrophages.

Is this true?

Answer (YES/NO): NO